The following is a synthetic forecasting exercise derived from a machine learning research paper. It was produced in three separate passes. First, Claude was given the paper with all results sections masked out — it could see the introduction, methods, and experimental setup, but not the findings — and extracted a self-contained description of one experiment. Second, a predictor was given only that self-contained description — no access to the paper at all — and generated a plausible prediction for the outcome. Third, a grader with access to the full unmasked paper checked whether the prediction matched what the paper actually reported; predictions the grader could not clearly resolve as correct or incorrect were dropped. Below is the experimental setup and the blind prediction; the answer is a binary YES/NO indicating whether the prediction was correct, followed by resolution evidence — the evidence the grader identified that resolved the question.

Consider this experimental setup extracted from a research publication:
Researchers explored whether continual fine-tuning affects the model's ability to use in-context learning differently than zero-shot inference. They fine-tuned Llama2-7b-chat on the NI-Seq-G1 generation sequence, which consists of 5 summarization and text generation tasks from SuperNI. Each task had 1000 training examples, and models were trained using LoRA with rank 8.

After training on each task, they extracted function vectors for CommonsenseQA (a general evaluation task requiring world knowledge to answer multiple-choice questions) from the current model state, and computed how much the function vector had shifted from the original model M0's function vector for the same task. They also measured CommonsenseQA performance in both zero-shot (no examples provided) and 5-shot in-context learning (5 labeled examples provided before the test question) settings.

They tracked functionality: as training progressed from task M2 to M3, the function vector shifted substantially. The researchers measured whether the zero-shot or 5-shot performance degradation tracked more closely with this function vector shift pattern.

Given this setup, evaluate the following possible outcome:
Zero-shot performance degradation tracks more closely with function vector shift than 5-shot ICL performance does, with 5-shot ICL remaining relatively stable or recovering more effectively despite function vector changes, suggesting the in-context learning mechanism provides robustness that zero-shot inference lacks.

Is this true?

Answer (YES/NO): NO